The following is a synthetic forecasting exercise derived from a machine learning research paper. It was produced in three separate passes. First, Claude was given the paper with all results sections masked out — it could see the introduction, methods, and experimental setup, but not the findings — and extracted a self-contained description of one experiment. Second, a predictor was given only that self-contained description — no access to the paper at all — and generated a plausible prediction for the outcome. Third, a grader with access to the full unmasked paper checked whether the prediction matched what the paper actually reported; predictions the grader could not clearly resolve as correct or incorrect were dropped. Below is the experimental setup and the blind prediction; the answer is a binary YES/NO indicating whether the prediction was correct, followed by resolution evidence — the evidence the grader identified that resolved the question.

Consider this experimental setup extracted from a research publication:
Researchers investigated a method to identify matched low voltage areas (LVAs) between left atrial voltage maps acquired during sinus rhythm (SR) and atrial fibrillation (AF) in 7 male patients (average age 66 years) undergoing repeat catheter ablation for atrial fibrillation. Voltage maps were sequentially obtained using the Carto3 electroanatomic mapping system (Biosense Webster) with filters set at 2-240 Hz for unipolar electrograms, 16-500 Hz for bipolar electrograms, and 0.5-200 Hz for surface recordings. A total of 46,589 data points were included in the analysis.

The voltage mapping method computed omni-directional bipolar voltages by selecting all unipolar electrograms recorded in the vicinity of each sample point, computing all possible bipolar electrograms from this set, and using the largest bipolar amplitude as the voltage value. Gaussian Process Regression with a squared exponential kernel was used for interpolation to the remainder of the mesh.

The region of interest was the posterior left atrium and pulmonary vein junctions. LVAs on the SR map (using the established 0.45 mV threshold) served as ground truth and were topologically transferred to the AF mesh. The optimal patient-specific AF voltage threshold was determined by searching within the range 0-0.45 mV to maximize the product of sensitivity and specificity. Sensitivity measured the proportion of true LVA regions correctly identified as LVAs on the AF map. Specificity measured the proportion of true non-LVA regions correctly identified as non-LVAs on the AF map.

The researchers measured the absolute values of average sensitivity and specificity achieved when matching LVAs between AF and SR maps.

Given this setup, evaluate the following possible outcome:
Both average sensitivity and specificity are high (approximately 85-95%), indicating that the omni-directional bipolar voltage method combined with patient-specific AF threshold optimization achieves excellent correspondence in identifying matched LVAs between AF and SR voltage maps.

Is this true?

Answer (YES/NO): NO